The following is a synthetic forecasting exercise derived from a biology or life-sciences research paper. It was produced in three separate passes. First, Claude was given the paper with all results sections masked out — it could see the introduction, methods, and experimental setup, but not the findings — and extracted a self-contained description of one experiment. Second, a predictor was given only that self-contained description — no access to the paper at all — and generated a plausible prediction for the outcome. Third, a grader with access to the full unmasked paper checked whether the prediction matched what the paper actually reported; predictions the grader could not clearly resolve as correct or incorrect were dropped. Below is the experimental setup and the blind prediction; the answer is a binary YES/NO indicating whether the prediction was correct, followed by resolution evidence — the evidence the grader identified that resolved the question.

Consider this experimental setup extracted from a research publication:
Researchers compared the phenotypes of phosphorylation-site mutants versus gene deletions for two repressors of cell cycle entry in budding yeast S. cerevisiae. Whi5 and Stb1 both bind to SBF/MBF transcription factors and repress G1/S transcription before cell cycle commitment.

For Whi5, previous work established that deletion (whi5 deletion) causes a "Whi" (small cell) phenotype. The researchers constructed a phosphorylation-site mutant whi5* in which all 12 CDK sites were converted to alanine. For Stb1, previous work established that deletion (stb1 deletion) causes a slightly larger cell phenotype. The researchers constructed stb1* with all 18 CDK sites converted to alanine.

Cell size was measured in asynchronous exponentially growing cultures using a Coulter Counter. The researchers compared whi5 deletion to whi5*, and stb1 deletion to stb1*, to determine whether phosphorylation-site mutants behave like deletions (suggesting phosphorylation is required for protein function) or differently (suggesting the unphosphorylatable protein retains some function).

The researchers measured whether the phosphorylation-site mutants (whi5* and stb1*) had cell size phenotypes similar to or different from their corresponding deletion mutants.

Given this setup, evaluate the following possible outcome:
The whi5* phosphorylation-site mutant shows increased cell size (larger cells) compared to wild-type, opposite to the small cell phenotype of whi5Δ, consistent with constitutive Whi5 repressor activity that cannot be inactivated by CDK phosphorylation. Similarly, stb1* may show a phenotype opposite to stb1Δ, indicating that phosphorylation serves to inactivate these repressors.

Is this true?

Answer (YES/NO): NO